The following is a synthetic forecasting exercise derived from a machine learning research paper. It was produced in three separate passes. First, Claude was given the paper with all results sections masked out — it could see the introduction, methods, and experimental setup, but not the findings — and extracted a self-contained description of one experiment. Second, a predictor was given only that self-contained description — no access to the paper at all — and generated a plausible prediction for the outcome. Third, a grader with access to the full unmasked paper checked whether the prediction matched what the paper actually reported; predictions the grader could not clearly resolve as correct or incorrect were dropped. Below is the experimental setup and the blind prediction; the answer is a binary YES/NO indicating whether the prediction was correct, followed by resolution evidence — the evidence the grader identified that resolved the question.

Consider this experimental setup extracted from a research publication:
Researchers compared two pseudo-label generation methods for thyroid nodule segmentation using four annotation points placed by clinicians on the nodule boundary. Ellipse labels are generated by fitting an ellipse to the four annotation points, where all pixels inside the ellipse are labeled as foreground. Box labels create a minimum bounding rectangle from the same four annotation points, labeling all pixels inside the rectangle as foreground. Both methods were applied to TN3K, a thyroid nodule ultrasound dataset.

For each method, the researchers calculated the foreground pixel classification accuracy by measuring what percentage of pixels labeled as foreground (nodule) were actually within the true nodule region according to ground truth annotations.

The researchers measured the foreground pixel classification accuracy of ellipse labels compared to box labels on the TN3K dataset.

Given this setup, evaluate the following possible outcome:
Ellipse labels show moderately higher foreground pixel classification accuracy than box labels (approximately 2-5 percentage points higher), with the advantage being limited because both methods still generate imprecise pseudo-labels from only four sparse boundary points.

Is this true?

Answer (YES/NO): NO